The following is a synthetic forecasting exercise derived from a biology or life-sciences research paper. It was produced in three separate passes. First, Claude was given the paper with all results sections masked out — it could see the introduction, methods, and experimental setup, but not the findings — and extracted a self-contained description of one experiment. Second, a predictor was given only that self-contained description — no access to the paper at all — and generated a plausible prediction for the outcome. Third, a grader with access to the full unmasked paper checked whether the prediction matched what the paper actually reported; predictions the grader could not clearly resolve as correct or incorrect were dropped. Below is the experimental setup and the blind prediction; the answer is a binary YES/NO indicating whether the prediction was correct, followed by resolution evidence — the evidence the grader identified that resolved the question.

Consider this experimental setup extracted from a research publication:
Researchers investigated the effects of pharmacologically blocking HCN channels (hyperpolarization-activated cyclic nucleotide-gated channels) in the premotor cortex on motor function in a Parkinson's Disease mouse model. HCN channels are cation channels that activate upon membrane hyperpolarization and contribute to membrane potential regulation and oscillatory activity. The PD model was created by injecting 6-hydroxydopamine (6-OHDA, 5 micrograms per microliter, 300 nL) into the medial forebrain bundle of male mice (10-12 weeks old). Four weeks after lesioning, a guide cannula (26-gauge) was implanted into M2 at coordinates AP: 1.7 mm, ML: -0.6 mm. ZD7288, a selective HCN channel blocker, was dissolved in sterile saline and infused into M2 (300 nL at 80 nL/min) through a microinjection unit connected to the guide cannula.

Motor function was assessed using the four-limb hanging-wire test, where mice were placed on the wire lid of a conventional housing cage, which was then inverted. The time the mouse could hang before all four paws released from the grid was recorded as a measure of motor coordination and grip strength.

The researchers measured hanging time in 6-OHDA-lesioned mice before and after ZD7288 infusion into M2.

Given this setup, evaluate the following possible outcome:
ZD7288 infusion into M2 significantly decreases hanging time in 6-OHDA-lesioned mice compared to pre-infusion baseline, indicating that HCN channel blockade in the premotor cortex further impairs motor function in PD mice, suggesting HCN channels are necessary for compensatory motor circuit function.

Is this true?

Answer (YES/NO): NO